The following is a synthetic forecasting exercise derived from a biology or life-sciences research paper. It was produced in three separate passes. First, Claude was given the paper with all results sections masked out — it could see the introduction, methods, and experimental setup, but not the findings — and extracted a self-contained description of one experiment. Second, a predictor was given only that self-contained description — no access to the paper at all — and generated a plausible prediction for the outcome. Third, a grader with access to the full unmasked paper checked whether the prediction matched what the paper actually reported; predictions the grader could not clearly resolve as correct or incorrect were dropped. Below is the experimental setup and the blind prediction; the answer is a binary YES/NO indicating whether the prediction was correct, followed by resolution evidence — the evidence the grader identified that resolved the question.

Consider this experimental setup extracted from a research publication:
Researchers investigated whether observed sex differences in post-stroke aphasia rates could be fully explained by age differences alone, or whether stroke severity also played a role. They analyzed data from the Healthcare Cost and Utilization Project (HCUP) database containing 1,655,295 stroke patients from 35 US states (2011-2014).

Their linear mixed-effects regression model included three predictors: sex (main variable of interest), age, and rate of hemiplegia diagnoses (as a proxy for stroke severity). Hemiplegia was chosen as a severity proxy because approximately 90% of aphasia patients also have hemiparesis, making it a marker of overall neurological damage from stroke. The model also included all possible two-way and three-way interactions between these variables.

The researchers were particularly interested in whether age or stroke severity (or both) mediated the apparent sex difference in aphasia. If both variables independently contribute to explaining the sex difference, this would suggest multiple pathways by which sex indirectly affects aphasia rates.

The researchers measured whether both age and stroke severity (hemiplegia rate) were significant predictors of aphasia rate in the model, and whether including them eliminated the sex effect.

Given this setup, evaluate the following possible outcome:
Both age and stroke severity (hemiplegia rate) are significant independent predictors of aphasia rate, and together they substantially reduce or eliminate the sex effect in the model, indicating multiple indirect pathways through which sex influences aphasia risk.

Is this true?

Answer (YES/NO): NO